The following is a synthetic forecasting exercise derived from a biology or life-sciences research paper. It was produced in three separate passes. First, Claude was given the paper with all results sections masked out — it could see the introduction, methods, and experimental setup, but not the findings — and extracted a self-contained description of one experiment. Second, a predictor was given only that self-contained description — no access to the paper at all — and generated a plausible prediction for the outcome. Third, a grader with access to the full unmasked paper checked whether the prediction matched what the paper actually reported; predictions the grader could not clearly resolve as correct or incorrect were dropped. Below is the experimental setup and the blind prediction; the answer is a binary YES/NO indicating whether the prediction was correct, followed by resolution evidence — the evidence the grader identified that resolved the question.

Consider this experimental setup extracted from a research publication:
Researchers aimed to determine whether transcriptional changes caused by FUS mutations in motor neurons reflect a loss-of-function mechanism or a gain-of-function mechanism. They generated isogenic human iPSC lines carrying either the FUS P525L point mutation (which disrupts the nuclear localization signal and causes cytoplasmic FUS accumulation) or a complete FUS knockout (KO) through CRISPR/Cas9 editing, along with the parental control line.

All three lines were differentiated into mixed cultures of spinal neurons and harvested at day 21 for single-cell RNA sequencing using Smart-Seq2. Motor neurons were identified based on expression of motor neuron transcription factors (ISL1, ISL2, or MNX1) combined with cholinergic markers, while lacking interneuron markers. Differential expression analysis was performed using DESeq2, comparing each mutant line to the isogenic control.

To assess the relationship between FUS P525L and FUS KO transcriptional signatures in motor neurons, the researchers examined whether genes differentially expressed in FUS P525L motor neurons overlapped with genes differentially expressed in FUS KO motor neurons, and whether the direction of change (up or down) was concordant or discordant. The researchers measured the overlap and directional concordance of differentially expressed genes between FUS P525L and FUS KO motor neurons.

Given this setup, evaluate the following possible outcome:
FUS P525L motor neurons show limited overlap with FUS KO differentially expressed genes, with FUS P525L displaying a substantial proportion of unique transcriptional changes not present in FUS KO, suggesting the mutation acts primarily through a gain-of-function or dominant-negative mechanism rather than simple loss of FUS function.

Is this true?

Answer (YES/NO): YES